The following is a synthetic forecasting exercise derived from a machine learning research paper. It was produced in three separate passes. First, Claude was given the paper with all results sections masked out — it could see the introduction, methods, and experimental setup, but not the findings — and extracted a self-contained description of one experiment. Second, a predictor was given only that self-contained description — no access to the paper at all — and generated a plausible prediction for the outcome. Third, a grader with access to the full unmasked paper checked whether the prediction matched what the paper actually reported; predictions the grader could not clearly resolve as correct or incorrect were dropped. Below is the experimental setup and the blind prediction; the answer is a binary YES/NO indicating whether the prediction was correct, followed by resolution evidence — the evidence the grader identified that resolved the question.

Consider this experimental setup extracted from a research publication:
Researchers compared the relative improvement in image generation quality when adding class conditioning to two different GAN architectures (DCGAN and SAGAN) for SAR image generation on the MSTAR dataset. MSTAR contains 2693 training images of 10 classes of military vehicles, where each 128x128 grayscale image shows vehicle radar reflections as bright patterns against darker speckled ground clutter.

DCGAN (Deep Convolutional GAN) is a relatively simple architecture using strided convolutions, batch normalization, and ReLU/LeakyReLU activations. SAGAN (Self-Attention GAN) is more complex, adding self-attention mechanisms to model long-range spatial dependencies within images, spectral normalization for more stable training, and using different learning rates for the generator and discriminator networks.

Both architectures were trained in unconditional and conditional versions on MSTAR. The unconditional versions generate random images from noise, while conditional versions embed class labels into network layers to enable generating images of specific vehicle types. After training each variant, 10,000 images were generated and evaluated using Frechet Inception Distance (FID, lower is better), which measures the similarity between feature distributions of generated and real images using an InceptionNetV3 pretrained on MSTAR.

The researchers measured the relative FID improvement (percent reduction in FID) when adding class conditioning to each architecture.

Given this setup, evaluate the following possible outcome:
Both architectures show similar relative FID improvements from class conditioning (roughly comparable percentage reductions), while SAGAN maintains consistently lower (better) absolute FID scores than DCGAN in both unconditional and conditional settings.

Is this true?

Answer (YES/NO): NO